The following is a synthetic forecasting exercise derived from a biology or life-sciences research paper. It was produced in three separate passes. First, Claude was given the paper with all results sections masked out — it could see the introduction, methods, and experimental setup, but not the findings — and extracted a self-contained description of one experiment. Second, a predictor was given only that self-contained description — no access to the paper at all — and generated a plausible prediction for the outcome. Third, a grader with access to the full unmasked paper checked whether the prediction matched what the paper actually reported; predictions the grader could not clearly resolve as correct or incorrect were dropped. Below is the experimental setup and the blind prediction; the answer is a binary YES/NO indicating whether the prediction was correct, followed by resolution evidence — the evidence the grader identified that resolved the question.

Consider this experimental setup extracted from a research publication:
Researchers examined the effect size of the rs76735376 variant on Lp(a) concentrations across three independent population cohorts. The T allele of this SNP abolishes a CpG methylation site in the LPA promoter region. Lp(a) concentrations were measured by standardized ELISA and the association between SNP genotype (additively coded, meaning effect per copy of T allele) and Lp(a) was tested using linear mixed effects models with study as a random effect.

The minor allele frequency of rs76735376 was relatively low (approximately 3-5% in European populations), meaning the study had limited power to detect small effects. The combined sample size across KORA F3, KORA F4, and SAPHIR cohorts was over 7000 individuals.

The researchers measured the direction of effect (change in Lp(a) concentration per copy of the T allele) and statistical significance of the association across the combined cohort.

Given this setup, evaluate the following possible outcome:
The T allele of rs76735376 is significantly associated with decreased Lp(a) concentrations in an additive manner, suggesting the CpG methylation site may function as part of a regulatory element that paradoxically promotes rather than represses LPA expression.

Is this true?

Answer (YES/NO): NO